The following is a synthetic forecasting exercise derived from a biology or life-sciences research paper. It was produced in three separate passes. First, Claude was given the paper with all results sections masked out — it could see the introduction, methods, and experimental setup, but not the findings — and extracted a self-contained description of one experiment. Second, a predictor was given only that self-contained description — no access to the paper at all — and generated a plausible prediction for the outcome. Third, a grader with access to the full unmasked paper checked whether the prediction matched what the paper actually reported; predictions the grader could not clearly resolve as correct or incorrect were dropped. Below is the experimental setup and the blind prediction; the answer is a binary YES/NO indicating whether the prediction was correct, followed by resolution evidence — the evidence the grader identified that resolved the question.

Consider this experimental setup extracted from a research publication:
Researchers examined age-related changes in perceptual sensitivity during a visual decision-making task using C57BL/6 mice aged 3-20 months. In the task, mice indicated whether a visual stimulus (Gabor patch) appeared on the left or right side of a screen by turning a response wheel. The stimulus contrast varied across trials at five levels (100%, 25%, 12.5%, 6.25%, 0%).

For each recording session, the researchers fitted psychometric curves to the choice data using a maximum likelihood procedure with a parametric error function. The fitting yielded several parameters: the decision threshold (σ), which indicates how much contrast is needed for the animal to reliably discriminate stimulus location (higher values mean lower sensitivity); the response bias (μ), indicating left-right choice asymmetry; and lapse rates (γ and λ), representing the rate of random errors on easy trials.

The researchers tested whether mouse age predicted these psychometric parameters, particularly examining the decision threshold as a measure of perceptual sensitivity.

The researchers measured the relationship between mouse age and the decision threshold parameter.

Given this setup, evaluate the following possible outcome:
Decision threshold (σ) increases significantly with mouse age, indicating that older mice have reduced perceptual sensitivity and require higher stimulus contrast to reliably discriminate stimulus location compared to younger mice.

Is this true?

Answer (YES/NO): YES